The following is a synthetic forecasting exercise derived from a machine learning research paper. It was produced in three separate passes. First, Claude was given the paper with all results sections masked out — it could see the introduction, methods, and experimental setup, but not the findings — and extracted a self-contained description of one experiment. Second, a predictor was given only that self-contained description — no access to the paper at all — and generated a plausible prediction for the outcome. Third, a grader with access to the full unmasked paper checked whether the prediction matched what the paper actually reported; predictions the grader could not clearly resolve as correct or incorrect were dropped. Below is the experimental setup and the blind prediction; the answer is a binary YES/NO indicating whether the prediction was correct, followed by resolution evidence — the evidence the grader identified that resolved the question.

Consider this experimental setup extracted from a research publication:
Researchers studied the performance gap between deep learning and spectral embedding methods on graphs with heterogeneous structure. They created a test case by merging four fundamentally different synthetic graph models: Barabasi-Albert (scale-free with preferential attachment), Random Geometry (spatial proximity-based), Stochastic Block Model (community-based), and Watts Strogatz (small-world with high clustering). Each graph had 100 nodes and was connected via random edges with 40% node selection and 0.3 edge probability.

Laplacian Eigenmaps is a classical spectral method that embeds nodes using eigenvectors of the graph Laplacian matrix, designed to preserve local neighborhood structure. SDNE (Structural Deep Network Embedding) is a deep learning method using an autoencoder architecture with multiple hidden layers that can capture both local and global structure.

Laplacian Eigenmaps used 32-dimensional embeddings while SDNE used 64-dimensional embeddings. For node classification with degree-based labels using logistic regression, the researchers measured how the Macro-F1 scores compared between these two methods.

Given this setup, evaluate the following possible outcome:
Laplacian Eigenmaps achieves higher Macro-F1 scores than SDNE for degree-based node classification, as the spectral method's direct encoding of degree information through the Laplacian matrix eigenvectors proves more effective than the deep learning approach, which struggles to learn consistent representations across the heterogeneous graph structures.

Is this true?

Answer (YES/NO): NO